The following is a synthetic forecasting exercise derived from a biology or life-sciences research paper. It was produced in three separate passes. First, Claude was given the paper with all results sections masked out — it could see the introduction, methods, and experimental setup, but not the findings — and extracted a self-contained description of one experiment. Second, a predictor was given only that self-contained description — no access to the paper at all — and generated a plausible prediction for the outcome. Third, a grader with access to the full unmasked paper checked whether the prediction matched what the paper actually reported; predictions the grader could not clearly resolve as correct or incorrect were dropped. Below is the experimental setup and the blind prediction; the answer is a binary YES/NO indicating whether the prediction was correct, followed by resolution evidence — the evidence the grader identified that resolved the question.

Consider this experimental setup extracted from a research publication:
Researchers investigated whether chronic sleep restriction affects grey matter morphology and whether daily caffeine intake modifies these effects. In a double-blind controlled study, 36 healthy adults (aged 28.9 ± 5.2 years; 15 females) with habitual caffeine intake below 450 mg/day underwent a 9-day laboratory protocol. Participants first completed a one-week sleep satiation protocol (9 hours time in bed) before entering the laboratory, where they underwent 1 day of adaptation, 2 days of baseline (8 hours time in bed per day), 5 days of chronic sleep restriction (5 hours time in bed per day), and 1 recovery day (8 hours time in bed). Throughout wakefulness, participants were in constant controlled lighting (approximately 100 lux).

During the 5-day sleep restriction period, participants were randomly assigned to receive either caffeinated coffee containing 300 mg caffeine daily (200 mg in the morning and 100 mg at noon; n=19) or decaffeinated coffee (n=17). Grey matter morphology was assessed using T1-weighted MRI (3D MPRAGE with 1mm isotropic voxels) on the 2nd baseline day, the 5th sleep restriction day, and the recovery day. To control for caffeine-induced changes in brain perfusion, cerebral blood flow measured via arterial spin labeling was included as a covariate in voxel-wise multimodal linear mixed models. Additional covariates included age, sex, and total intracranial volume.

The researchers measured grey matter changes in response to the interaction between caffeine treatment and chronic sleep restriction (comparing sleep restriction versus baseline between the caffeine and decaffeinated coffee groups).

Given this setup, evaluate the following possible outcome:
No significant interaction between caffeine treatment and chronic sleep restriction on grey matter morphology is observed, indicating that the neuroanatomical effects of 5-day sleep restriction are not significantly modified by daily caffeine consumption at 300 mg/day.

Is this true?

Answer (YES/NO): NO